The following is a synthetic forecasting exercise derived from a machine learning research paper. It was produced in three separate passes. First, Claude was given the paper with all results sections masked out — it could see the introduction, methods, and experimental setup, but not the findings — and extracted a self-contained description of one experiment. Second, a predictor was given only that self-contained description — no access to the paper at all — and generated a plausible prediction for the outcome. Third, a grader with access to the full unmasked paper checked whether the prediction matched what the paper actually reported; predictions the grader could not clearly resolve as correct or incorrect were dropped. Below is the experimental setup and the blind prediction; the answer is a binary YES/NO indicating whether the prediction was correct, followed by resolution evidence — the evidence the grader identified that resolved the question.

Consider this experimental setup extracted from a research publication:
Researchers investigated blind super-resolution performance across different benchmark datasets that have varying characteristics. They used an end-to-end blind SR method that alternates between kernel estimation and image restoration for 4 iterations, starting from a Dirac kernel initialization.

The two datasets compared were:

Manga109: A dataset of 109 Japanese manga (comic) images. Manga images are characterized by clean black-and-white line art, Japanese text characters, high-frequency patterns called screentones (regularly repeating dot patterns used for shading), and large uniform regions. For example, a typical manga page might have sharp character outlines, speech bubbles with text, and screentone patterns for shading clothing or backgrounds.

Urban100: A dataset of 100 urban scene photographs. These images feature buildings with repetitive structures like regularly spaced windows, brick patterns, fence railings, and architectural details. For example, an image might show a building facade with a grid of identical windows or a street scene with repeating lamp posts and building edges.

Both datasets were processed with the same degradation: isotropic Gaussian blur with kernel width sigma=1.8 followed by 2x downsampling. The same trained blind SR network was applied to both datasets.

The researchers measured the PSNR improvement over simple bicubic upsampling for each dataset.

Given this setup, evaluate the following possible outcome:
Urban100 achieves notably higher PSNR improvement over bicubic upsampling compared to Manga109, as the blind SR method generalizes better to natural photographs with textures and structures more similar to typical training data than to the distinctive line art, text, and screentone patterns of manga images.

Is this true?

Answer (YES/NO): NO